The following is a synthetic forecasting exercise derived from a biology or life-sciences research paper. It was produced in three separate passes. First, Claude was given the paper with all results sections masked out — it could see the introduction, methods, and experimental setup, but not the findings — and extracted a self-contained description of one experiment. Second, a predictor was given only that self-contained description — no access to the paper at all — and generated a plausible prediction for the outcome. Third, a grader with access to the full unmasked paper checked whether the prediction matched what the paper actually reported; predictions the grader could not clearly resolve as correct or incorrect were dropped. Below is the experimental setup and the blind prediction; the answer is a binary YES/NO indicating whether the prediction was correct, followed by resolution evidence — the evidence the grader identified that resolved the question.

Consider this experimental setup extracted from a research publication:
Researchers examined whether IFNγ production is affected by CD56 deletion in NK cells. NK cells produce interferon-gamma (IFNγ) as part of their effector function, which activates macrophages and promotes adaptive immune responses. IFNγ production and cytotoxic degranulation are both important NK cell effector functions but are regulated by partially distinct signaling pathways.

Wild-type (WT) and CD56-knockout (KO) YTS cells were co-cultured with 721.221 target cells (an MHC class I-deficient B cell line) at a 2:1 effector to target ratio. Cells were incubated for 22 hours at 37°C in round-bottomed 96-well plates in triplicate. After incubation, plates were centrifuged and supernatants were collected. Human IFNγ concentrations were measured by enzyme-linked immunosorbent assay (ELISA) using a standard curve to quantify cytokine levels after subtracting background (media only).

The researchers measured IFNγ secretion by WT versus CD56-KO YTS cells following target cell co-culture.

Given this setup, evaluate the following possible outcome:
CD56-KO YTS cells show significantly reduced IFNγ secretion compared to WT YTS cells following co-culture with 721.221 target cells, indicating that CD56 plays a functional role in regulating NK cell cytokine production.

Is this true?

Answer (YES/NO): YES